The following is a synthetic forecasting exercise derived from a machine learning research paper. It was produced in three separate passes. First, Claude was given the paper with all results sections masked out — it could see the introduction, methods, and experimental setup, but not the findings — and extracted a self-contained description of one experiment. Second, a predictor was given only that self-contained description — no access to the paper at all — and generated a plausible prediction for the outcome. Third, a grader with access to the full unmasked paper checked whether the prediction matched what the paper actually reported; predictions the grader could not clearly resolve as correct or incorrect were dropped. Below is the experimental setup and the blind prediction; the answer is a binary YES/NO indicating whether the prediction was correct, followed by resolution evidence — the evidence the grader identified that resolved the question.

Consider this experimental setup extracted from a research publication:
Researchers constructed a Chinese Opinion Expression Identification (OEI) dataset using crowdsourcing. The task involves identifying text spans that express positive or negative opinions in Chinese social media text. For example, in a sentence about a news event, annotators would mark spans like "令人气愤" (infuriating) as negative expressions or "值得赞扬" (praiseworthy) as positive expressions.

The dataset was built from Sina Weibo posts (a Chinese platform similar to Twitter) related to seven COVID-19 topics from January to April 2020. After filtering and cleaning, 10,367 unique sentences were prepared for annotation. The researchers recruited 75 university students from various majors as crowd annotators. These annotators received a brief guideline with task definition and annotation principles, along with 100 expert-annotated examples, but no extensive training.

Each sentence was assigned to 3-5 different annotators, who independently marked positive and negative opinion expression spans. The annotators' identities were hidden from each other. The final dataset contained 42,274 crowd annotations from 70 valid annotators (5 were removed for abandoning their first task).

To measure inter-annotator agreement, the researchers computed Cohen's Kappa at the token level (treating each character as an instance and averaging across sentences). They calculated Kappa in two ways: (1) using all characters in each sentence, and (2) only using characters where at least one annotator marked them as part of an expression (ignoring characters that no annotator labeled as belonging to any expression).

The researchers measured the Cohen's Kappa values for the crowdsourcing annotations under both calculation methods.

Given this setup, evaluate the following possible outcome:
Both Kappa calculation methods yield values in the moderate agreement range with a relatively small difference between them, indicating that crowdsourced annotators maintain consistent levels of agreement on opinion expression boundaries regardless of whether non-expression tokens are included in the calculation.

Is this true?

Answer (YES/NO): NO